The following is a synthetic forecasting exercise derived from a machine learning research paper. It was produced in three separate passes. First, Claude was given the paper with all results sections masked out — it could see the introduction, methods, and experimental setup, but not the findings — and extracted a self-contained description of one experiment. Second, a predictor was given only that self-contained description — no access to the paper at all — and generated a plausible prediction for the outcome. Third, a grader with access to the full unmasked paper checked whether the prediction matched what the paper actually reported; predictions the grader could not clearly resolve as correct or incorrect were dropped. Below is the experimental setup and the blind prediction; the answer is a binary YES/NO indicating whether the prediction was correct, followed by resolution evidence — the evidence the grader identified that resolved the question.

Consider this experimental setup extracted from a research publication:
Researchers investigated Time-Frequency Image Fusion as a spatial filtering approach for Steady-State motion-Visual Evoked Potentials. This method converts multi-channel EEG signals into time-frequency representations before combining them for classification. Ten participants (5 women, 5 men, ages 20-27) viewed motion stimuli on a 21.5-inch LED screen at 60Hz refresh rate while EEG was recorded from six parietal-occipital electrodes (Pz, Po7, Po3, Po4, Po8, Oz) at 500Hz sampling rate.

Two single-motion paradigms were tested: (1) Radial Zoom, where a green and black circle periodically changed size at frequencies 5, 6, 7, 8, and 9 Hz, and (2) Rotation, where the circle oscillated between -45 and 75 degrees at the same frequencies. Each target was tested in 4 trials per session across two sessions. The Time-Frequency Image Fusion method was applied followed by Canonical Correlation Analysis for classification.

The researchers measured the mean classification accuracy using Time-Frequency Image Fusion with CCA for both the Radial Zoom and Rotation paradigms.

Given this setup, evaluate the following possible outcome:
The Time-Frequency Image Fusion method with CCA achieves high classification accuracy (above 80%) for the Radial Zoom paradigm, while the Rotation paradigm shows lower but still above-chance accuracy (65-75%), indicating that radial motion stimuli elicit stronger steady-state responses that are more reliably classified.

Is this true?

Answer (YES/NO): NO